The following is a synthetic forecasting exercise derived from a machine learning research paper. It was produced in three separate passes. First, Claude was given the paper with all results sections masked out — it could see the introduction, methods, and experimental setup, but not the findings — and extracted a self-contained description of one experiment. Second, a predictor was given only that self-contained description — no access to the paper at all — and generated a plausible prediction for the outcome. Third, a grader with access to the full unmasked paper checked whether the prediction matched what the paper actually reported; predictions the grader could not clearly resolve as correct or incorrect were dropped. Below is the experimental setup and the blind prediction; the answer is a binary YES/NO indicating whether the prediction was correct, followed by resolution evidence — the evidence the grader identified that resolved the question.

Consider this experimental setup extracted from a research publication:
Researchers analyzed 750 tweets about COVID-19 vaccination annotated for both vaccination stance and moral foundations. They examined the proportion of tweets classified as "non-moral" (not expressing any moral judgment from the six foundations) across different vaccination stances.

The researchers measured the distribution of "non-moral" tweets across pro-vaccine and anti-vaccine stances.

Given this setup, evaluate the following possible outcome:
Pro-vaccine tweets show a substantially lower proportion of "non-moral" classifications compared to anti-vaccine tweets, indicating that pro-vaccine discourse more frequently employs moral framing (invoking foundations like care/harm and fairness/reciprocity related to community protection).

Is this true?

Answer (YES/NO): NO